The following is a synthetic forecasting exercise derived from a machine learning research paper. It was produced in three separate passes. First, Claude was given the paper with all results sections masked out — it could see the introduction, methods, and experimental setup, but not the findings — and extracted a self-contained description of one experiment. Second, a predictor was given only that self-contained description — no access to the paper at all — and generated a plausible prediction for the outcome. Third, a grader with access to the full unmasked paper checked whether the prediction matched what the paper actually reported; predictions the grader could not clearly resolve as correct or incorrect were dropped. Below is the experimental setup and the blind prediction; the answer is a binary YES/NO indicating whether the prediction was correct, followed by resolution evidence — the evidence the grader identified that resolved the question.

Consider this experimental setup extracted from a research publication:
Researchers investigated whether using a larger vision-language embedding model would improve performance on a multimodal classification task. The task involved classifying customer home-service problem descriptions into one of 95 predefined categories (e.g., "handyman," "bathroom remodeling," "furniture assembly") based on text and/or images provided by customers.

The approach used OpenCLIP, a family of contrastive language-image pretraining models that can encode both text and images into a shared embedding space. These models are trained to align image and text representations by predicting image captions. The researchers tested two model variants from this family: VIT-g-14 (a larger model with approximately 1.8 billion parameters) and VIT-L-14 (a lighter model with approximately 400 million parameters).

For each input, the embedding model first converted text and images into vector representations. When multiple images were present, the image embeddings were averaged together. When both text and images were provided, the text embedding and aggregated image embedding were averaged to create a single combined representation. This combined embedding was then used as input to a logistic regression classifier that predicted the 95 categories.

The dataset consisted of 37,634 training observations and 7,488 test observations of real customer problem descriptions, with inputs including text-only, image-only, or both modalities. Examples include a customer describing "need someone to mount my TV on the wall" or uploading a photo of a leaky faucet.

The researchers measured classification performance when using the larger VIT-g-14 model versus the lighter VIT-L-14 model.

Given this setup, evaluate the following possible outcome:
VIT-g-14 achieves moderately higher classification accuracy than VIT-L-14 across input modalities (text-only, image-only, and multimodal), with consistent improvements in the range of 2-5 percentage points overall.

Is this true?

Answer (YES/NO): NO